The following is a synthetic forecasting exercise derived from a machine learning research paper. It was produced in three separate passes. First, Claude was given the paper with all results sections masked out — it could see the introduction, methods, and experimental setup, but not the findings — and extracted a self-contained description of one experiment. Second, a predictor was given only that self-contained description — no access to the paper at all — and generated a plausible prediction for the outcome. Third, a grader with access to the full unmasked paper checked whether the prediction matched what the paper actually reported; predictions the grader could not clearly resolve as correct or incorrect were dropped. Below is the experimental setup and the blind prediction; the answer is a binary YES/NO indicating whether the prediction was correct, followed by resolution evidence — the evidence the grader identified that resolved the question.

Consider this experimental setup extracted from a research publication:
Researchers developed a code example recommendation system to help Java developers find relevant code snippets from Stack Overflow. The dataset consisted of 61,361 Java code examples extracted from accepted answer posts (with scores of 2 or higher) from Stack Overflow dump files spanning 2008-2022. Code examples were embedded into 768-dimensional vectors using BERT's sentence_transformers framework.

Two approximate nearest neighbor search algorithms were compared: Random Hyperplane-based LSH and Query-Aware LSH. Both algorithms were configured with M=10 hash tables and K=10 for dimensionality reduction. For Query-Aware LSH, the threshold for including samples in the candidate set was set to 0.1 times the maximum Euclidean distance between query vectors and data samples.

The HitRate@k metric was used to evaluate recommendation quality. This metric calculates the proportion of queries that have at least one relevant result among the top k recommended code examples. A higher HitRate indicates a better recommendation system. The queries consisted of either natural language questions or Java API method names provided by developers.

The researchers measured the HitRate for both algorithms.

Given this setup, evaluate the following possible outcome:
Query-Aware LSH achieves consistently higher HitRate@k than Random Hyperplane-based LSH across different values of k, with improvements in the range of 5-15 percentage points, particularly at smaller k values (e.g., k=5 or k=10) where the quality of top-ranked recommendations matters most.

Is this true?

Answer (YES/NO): NO